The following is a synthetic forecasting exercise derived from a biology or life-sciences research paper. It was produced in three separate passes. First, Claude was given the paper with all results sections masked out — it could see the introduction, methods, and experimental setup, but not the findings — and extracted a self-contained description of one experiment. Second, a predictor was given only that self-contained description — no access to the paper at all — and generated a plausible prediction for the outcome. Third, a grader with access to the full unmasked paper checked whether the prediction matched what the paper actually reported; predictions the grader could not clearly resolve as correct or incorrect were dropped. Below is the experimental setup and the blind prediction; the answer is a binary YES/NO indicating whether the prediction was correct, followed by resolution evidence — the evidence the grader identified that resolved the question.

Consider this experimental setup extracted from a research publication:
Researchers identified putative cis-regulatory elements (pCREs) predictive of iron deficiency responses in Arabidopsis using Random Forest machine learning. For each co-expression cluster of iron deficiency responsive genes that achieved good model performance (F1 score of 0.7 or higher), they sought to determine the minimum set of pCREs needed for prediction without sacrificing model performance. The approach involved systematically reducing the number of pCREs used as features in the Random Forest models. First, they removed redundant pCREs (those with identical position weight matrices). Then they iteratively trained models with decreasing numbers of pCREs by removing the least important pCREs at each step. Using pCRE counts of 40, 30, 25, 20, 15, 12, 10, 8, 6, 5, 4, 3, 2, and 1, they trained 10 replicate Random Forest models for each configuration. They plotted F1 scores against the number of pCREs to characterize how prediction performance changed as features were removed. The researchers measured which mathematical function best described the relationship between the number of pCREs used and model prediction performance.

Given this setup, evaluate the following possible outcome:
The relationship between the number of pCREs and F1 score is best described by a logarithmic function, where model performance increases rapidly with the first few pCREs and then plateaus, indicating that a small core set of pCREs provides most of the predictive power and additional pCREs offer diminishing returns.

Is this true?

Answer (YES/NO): NO